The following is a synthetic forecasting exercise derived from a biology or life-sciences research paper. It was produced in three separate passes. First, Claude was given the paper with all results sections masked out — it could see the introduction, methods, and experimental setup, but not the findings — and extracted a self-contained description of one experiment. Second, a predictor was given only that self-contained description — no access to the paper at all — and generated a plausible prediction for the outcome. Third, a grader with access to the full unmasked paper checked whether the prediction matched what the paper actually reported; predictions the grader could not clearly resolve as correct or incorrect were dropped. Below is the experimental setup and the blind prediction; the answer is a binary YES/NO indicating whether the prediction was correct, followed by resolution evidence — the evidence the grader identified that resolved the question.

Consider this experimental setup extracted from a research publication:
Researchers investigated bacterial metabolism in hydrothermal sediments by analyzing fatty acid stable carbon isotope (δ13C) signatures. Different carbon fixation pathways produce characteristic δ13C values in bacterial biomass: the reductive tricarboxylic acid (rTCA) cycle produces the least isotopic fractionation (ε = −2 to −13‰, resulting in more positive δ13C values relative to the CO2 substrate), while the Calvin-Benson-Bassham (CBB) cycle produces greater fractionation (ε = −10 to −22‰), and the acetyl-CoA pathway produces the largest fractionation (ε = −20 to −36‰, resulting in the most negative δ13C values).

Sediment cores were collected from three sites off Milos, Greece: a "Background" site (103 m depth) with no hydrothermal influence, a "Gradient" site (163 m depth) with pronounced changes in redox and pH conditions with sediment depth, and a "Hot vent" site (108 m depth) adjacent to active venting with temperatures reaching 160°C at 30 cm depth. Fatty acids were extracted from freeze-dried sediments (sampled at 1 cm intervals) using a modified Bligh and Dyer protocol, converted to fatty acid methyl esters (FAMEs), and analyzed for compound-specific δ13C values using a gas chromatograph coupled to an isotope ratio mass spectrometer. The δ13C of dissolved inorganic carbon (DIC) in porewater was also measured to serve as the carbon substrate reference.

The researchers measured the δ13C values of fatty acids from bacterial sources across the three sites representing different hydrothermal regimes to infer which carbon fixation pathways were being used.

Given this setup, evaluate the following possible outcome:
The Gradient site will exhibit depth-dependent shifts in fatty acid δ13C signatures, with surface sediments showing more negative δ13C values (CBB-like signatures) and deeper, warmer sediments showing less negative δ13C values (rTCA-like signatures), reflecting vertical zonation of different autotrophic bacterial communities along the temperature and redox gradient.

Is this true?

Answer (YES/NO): NO